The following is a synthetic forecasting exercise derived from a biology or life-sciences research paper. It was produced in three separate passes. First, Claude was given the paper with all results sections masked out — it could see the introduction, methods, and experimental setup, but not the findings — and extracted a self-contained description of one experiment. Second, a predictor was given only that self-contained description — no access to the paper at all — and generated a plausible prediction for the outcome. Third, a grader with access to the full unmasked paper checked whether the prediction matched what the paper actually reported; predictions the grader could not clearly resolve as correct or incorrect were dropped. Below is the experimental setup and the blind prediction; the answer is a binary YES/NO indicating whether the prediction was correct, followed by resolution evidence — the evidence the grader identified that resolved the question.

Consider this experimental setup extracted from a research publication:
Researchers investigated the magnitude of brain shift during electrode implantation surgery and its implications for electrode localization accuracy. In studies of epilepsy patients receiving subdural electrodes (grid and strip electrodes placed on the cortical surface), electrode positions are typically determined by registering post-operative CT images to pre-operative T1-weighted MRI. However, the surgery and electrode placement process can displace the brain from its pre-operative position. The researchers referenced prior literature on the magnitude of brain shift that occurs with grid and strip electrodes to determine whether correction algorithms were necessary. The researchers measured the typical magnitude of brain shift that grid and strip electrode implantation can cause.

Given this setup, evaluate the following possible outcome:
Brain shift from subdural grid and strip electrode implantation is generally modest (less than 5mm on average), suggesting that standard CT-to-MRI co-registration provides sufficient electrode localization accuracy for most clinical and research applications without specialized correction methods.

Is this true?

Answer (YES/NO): NO